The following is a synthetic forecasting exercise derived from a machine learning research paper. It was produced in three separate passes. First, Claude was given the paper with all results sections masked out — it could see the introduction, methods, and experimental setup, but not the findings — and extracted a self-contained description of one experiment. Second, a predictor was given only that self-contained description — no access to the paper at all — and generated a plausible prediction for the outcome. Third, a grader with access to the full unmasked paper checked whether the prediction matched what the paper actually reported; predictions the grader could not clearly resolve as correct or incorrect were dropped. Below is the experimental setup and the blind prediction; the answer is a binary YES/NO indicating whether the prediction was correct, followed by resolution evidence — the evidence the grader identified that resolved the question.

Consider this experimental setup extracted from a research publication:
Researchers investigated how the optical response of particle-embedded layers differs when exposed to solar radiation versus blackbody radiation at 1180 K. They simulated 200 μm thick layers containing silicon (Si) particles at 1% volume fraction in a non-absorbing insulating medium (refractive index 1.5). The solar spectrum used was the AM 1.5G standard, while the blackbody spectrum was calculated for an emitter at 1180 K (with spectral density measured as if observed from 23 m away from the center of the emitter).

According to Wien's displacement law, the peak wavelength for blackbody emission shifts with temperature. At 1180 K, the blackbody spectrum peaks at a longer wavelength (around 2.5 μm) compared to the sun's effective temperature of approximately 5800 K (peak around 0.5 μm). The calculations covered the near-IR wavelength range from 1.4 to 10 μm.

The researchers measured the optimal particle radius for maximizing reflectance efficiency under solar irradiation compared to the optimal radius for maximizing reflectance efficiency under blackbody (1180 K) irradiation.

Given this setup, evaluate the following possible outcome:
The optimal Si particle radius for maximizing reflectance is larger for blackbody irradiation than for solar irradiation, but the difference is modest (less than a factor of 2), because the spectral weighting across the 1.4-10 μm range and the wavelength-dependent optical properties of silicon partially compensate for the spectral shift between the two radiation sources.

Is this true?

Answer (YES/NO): NO